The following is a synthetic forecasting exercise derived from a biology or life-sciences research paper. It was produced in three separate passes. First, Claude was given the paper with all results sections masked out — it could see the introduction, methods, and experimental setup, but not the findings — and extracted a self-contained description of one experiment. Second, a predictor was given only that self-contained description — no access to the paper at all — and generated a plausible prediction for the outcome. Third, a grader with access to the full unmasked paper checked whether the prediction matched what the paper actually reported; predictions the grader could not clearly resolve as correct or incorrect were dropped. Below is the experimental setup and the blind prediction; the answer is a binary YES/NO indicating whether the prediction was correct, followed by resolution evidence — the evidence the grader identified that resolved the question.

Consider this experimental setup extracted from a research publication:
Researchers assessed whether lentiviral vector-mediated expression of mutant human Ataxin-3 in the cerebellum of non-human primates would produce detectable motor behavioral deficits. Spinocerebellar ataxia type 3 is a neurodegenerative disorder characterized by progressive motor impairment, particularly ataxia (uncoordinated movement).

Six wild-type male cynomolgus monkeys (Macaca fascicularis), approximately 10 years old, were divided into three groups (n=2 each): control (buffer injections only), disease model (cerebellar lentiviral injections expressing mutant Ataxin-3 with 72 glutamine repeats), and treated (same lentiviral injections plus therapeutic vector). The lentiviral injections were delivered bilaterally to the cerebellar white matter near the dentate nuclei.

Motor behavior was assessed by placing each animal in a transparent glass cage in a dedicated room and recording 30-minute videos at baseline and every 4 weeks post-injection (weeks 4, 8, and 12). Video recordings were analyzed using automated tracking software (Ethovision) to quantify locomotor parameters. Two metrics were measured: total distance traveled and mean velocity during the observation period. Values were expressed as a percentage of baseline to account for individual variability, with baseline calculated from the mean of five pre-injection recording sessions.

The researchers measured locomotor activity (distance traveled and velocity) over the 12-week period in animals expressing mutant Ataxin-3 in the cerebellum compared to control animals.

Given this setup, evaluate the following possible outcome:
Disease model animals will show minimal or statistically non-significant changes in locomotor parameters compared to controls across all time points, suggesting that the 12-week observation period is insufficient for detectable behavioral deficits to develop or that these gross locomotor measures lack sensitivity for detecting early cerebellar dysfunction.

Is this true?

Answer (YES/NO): NO